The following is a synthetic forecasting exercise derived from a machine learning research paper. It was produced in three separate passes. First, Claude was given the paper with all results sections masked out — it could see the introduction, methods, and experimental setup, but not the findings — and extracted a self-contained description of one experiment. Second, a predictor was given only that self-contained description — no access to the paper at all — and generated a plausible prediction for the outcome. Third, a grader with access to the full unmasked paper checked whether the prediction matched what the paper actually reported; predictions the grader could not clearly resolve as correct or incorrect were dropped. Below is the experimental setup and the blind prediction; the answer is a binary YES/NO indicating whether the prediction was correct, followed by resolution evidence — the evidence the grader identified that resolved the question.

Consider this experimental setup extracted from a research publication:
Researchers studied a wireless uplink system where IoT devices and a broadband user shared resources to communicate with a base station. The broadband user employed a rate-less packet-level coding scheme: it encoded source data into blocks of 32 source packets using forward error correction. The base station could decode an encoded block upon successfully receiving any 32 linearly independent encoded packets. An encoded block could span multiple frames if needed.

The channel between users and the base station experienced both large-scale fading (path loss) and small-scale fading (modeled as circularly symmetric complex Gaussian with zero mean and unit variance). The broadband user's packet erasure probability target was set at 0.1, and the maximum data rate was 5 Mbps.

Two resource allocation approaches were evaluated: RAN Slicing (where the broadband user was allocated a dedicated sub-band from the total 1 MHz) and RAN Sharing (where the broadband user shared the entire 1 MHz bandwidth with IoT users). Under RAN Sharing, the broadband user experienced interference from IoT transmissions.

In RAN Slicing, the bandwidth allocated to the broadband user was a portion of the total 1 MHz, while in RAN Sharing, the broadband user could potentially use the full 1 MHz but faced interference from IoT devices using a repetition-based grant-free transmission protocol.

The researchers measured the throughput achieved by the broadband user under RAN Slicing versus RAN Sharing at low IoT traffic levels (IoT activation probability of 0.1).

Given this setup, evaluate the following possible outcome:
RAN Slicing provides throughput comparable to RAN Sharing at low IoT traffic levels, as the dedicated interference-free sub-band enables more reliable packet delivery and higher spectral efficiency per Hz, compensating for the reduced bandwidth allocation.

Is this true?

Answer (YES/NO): NO